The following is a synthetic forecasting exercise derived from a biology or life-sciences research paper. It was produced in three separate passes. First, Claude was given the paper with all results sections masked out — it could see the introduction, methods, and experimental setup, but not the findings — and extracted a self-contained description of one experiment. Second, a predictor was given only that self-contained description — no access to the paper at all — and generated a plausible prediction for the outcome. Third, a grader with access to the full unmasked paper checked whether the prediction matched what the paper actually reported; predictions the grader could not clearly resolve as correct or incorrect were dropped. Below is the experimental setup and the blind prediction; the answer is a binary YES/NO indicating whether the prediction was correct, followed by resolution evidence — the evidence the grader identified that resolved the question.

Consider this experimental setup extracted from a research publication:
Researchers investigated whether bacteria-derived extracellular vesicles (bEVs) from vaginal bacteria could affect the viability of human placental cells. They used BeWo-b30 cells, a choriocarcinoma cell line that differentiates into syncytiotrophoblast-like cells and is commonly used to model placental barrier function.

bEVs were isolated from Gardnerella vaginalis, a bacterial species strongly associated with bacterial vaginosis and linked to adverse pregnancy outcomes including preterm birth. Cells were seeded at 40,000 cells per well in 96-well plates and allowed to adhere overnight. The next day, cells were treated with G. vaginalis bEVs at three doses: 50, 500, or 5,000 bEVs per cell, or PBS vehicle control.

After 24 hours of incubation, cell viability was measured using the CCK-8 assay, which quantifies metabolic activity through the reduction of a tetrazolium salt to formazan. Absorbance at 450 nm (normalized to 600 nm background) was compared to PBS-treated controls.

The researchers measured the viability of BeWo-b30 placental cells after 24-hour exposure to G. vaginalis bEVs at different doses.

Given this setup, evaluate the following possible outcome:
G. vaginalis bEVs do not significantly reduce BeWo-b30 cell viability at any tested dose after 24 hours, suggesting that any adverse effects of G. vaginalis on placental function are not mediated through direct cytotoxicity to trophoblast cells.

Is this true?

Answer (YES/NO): YES